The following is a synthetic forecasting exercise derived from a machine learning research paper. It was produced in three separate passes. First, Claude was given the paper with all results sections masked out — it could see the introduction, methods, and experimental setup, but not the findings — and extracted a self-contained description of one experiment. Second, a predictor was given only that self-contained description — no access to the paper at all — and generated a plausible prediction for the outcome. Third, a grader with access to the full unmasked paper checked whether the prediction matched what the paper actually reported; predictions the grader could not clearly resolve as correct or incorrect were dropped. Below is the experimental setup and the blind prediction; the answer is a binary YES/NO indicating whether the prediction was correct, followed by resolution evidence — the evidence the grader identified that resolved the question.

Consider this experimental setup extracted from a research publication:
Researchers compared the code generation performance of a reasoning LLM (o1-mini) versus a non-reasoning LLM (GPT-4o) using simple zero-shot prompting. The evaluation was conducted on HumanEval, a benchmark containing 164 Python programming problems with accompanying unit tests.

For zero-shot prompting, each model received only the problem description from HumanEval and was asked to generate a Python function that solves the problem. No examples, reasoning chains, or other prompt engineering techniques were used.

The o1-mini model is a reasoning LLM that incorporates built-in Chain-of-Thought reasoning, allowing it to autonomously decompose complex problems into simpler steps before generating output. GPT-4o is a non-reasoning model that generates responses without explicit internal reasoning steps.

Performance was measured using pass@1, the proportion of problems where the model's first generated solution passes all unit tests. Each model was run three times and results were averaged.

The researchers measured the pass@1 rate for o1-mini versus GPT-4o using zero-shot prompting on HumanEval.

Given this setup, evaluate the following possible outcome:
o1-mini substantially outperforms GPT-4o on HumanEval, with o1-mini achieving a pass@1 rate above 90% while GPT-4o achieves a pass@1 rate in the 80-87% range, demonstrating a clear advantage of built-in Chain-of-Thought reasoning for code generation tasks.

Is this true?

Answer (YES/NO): NO